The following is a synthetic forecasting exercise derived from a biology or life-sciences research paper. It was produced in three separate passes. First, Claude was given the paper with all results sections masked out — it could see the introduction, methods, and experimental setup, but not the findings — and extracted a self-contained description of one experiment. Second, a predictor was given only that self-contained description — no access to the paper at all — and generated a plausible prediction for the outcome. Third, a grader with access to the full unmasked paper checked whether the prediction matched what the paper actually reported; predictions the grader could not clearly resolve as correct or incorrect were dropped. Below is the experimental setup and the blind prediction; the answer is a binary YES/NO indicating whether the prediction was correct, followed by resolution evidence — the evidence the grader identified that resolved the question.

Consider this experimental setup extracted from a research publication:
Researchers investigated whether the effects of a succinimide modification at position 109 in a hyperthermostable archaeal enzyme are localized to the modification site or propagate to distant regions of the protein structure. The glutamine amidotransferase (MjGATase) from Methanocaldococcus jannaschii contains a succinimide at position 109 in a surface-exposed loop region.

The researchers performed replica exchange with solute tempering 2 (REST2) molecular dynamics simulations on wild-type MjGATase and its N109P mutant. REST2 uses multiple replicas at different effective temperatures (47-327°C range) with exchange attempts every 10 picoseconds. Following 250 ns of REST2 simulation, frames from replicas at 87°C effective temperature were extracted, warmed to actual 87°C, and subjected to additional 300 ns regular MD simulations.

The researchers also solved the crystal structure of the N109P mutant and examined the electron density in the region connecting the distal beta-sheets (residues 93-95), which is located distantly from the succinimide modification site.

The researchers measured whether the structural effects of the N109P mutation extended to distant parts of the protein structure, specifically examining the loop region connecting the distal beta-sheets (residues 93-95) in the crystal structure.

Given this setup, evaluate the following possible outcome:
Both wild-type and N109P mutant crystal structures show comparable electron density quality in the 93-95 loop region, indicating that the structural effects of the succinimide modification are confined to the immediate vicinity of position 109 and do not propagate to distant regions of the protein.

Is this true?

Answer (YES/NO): NO